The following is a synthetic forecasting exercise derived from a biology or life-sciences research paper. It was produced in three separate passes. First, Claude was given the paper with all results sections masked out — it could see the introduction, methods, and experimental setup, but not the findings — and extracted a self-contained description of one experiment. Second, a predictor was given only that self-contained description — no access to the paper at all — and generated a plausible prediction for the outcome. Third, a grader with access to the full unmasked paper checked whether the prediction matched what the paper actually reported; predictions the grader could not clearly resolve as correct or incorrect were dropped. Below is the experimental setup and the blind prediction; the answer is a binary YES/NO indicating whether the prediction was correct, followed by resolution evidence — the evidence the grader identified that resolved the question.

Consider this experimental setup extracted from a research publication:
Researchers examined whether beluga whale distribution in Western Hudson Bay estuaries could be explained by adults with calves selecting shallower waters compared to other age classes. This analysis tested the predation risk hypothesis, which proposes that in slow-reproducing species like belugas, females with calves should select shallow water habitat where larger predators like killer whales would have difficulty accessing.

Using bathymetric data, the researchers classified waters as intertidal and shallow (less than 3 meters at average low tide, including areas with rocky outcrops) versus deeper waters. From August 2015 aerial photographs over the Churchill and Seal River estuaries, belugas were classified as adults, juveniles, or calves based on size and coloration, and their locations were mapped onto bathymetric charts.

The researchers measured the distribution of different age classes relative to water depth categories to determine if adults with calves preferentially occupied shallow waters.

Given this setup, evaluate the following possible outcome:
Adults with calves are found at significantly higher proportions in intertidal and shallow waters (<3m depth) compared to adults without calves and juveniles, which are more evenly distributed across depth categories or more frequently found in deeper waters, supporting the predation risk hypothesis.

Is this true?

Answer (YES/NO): NO